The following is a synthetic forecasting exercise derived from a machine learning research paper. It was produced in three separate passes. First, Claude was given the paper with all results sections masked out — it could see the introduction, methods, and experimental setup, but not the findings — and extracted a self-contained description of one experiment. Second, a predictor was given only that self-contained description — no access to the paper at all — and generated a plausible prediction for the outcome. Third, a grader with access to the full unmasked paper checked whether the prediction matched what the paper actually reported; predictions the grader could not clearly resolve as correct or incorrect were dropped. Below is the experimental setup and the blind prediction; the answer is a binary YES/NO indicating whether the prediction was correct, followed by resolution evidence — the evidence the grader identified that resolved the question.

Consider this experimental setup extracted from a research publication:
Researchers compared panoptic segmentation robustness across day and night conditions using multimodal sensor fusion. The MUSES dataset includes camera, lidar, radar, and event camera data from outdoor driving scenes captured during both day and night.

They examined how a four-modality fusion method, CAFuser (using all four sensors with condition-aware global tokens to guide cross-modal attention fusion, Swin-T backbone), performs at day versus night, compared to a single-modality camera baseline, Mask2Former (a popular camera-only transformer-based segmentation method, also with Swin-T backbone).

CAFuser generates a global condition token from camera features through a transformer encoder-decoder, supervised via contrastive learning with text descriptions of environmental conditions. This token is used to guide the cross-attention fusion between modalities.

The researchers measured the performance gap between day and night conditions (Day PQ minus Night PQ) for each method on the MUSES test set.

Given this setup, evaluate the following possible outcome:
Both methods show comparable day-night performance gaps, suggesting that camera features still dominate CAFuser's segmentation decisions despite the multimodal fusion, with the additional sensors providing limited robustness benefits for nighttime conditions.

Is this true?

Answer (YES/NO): NO